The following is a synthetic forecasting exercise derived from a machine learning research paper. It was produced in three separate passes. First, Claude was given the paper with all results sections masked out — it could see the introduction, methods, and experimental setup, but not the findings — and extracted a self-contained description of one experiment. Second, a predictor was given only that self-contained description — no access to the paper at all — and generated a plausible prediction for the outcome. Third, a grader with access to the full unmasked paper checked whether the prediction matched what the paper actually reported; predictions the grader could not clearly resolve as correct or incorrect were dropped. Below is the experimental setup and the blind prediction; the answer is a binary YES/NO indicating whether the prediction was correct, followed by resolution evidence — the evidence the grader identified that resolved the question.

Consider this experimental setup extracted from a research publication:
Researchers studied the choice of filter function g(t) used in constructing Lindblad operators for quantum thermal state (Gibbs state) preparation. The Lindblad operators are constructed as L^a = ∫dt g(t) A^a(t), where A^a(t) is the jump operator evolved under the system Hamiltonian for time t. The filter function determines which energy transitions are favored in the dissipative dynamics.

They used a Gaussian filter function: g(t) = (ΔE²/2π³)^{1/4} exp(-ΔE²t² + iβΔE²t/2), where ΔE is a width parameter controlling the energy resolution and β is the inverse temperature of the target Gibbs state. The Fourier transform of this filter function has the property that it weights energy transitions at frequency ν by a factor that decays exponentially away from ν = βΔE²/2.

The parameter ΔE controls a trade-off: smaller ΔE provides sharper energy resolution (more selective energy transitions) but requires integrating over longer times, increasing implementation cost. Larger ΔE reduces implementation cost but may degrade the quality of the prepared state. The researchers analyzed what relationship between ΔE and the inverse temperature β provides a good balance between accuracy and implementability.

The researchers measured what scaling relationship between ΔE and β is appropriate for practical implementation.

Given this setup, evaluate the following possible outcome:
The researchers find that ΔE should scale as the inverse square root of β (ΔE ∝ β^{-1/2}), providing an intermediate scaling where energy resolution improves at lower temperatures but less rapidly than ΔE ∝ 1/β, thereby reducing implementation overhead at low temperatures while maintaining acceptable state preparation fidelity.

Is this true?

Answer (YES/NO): NO